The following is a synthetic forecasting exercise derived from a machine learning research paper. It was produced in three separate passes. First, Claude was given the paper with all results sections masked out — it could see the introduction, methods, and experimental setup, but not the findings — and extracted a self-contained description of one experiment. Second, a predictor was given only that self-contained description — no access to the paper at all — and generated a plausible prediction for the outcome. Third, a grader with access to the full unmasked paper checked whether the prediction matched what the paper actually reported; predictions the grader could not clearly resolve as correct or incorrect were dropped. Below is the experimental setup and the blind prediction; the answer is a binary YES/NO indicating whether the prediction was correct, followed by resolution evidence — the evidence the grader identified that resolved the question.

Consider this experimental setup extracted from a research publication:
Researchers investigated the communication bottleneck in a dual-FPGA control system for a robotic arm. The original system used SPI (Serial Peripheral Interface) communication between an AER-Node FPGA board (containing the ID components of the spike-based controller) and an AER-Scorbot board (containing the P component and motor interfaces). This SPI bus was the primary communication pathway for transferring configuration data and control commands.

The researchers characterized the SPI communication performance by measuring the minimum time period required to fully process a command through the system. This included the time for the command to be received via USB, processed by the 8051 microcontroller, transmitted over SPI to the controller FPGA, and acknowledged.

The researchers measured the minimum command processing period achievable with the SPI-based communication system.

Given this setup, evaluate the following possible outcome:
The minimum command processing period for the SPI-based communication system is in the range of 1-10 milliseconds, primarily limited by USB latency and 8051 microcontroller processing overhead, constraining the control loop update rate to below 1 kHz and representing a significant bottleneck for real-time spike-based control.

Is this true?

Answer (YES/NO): NO